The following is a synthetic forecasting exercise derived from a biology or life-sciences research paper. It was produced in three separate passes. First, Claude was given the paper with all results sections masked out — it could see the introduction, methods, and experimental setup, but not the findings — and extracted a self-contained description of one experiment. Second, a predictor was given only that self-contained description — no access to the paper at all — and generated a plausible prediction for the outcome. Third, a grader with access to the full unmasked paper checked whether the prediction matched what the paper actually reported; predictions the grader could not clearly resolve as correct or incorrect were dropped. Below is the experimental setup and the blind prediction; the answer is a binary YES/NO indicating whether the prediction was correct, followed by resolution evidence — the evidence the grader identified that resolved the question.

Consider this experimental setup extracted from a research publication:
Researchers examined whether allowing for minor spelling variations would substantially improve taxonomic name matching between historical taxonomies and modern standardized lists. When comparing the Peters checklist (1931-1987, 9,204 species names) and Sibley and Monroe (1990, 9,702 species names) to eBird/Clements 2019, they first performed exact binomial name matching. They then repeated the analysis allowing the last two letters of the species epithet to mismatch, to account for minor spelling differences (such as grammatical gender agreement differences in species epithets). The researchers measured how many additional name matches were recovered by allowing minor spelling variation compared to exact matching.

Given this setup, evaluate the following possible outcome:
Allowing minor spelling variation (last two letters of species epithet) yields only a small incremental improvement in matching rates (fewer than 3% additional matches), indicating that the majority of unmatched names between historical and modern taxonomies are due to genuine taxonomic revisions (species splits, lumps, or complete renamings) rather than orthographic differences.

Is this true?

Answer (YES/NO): YES